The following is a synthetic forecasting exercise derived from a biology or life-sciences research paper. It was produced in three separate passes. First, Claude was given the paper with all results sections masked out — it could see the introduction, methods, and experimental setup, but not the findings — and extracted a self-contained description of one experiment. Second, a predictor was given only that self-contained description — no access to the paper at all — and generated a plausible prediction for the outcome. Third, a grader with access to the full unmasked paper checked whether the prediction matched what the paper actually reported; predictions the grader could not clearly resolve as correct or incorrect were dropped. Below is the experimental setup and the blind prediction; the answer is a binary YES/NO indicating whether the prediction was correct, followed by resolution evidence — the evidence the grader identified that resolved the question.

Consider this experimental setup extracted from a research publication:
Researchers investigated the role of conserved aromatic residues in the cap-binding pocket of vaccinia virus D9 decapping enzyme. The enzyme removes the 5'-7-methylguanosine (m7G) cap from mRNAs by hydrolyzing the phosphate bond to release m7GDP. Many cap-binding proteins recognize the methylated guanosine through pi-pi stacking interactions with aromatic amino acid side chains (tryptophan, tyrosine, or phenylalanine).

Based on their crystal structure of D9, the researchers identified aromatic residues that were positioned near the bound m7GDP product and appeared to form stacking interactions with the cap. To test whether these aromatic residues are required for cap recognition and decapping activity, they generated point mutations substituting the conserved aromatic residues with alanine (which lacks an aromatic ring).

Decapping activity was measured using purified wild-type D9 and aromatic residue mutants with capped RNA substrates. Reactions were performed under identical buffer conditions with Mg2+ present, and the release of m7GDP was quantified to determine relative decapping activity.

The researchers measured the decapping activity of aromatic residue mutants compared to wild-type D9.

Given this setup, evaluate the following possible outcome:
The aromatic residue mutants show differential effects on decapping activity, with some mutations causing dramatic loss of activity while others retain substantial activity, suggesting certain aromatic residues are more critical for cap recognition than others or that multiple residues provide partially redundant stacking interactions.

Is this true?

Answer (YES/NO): NO